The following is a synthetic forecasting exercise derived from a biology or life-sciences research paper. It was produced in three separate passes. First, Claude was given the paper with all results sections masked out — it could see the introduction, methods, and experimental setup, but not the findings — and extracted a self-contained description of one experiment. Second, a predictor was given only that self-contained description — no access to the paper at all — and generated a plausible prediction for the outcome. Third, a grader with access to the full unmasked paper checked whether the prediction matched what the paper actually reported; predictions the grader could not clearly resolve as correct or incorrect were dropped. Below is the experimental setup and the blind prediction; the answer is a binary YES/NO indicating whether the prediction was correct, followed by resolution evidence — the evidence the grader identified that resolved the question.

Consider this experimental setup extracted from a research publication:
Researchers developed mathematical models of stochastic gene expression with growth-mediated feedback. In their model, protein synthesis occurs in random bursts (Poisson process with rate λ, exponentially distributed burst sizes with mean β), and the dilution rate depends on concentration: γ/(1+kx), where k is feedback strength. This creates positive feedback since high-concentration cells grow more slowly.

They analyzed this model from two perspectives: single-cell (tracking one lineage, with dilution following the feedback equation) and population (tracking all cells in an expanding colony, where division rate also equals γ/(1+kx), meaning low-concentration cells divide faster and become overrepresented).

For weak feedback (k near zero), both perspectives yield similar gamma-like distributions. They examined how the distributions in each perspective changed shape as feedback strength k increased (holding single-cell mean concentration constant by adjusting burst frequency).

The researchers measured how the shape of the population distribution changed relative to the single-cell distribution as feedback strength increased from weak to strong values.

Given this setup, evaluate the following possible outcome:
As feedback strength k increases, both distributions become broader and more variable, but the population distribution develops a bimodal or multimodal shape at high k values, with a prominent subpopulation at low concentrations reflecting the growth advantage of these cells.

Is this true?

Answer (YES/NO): NO